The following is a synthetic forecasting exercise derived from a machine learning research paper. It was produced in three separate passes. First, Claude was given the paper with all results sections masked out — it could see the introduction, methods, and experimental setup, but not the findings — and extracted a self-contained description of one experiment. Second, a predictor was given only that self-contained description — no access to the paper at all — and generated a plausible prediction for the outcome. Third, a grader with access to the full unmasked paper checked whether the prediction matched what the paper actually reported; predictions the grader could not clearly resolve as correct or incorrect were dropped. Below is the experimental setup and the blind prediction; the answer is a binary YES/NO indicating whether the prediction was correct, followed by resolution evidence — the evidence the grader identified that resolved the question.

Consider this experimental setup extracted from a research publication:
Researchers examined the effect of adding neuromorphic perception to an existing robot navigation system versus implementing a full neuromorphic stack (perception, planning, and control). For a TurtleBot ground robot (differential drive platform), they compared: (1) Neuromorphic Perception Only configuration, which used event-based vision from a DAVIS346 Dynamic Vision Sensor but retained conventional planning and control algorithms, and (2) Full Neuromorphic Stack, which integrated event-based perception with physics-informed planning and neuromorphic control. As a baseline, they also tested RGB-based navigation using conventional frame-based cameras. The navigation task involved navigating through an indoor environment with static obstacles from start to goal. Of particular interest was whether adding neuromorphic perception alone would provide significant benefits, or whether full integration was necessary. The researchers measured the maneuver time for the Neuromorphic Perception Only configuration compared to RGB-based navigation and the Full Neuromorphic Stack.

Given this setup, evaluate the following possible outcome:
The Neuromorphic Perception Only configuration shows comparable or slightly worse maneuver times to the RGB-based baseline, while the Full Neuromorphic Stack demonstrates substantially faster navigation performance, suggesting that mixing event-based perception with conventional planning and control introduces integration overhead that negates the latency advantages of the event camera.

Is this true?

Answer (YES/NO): YES